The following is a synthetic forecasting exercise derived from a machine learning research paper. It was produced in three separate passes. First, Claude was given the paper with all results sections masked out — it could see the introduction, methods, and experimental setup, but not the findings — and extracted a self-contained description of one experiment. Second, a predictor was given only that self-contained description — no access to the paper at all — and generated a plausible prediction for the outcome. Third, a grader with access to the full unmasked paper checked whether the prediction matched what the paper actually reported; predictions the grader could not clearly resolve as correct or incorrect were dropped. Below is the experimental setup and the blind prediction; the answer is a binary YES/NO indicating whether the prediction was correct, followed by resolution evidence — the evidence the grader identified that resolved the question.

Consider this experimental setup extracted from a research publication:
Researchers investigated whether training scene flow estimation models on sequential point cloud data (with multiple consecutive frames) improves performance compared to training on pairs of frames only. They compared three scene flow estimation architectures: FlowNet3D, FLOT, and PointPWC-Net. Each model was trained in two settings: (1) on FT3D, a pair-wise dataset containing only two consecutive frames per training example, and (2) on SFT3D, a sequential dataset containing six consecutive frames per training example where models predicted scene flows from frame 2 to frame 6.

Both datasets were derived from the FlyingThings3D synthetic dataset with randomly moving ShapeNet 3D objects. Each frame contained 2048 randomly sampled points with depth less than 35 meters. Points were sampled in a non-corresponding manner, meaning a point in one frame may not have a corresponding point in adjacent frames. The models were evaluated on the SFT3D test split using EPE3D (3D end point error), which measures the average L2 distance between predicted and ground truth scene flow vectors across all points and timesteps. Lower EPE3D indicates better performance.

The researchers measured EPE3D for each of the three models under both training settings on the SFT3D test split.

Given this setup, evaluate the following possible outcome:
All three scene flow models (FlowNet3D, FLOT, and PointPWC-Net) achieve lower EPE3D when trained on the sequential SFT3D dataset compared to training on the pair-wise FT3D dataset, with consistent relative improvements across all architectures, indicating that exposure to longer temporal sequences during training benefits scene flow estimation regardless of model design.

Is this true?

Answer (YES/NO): NO